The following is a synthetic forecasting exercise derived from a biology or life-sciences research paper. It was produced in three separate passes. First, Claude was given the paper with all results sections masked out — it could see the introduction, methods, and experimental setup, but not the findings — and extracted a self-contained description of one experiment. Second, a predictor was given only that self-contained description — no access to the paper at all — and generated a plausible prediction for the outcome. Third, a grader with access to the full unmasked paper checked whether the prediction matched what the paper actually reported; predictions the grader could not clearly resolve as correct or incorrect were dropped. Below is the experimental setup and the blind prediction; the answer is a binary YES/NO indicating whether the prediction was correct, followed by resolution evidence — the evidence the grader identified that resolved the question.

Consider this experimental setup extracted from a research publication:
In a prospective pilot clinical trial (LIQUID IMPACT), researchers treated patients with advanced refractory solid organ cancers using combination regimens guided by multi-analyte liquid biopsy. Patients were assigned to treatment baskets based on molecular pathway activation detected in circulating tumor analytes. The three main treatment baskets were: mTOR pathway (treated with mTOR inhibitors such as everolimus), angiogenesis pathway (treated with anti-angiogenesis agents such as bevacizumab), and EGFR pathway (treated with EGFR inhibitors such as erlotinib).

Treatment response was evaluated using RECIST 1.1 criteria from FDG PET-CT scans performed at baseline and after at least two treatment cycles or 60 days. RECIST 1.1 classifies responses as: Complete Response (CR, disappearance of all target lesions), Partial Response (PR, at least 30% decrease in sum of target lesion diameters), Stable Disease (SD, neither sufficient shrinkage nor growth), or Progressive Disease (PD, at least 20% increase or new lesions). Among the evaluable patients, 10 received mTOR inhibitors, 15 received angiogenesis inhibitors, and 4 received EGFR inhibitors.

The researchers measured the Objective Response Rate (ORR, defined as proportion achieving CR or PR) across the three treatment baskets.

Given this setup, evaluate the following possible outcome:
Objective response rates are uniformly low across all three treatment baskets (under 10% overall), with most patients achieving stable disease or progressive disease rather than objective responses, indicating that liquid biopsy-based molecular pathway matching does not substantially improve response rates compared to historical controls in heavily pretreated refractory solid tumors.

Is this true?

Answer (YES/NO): NO